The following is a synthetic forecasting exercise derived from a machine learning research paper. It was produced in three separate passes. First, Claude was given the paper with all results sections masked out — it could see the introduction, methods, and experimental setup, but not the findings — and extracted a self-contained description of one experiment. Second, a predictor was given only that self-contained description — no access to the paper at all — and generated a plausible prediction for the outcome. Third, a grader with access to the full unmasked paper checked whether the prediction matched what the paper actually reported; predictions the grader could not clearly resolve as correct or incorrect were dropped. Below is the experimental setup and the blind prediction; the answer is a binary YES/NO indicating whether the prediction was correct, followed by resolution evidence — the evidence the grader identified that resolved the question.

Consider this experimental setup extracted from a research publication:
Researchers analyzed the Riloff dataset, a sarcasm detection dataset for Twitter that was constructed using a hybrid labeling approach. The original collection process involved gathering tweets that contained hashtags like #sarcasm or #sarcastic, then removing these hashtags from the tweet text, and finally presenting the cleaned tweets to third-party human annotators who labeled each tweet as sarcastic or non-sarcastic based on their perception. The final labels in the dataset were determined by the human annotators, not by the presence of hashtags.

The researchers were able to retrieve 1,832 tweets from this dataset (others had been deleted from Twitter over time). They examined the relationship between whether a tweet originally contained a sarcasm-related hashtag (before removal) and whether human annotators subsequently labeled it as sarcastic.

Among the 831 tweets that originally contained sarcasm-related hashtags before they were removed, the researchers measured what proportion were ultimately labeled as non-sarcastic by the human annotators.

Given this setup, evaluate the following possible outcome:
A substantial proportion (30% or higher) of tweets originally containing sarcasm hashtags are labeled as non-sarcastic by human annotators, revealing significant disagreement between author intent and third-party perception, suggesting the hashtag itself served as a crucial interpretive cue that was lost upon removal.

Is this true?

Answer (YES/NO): YES